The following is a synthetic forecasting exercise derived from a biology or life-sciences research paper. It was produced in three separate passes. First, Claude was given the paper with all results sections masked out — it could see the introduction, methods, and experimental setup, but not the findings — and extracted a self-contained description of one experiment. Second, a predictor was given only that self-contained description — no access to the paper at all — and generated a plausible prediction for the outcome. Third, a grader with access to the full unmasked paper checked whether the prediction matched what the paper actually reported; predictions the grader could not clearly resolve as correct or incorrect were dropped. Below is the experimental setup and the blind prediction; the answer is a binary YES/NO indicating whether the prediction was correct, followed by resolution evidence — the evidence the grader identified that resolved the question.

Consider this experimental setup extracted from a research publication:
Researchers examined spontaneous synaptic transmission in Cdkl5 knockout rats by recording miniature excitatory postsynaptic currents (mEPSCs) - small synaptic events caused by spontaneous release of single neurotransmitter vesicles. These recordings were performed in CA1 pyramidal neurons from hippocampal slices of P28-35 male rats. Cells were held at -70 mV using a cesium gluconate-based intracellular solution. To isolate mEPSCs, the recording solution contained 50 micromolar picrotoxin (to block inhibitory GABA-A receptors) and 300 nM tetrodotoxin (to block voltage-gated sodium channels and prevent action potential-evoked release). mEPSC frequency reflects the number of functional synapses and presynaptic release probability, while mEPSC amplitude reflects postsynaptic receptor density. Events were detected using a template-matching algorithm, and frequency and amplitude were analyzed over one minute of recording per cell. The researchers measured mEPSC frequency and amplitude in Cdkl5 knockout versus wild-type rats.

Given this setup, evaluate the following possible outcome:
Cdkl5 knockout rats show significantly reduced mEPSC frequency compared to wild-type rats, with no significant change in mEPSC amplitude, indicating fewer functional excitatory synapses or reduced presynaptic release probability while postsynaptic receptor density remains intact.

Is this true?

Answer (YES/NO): YES